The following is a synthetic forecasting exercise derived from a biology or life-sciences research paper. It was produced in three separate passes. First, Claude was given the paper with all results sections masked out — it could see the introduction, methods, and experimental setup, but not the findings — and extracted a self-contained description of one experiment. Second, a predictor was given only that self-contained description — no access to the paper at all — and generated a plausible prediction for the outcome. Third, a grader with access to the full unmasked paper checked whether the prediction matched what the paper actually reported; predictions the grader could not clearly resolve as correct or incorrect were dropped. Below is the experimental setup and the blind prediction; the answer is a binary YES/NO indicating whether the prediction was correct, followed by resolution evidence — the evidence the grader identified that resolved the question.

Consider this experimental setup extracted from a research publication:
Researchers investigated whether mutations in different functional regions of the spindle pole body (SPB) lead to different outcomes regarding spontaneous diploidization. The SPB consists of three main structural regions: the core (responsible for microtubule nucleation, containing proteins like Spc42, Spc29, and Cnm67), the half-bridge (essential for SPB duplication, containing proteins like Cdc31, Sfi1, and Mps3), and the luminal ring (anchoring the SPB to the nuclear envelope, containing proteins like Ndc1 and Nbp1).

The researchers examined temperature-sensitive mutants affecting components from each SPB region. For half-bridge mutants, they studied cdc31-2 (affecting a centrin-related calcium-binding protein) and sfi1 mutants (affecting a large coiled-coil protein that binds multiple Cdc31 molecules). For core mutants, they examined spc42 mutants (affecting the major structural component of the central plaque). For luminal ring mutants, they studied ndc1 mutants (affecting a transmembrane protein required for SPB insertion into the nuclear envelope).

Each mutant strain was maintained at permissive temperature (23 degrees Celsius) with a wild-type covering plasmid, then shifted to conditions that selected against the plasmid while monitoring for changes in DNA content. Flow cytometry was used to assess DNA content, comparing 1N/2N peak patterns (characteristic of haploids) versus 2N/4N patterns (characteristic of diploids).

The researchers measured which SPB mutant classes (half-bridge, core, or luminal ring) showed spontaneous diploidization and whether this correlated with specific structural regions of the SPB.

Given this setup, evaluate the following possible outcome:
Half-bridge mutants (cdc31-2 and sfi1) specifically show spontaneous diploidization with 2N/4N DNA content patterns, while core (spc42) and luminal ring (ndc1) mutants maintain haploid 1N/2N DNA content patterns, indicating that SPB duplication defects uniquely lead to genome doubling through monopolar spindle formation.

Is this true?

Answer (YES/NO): NO